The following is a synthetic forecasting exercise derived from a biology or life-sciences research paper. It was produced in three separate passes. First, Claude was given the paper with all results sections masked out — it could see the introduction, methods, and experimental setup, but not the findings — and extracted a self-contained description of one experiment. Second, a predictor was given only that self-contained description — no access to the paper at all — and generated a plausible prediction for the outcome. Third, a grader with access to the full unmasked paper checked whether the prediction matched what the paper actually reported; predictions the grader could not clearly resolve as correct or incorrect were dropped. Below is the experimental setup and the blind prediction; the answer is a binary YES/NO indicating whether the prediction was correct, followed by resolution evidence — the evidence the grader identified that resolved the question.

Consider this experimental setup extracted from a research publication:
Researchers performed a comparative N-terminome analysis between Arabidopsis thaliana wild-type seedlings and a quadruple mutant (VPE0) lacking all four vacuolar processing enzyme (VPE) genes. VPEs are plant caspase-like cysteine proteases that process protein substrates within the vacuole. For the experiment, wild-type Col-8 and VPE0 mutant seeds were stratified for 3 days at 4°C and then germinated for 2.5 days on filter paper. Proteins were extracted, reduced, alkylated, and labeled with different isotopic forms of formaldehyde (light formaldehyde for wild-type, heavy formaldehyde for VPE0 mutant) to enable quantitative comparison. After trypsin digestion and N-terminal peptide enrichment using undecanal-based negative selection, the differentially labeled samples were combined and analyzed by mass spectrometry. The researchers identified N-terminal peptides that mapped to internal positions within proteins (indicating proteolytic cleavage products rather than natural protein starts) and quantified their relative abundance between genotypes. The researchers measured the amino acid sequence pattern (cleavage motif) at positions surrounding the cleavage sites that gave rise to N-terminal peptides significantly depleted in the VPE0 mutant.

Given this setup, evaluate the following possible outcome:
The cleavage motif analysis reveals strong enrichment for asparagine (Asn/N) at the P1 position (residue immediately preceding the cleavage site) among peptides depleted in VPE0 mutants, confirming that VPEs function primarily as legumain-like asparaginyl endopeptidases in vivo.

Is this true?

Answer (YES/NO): YES